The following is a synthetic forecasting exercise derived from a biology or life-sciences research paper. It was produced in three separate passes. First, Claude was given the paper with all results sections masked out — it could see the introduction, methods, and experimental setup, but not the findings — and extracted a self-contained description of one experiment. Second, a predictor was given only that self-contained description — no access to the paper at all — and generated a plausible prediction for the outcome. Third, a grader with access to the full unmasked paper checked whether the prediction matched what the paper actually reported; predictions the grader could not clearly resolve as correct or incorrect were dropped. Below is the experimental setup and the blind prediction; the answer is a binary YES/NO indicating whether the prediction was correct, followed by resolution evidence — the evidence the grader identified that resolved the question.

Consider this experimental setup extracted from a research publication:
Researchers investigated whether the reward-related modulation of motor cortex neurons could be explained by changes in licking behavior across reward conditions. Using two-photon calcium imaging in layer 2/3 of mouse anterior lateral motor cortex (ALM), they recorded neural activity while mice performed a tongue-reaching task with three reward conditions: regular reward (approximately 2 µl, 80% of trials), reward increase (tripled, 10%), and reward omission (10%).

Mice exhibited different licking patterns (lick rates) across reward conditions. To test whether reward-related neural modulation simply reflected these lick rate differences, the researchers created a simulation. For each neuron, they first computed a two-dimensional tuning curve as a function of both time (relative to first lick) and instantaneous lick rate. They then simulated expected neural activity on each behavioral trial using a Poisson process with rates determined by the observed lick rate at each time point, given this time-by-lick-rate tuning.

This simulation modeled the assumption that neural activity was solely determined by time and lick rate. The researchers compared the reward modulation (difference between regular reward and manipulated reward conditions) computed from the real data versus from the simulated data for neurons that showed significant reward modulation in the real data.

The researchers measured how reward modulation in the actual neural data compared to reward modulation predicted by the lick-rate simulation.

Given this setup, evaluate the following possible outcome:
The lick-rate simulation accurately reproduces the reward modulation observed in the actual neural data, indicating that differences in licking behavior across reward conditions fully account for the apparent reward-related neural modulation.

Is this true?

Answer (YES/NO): NO